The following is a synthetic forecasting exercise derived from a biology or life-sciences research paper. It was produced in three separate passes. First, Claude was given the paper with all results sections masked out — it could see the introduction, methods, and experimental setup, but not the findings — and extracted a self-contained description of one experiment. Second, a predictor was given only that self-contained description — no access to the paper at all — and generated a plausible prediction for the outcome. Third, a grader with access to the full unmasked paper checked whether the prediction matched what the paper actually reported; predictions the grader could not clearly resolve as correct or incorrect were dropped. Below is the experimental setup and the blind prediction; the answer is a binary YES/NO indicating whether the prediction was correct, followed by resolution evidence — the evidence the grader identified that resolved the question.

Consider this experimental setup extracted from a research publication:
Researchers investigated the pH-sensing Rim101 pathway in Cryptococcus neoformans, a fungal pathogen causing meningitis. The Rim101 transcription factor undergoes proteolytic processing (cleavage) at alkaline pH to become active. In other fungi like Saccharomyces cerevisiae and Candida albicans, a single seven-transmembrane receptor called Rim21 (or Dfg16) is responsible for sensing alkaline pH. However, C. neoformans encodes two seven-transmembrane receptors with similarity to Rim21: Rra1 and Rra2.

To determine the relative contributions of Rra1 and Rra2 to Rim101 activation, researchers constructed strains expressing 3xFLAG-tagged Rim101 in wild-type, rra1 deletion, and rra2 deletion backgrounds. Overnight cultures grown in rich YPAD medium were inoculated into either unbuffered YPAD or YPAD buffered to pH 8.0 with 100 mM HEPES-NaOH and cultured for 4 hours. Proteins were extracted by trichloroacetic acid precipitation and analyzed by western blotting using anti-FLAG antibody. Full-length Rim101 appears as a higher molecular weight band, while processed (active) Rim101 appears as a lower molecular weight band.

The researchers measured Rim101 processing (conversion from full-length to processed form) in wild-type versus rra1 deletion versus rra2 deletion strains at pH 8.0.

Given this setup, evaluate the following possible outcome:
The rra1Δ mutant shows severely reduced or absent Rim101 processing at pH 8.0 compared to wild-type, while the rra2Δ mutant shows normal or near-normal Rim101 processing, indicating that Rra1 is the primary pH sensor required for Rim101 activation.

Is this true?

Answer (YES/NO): NO